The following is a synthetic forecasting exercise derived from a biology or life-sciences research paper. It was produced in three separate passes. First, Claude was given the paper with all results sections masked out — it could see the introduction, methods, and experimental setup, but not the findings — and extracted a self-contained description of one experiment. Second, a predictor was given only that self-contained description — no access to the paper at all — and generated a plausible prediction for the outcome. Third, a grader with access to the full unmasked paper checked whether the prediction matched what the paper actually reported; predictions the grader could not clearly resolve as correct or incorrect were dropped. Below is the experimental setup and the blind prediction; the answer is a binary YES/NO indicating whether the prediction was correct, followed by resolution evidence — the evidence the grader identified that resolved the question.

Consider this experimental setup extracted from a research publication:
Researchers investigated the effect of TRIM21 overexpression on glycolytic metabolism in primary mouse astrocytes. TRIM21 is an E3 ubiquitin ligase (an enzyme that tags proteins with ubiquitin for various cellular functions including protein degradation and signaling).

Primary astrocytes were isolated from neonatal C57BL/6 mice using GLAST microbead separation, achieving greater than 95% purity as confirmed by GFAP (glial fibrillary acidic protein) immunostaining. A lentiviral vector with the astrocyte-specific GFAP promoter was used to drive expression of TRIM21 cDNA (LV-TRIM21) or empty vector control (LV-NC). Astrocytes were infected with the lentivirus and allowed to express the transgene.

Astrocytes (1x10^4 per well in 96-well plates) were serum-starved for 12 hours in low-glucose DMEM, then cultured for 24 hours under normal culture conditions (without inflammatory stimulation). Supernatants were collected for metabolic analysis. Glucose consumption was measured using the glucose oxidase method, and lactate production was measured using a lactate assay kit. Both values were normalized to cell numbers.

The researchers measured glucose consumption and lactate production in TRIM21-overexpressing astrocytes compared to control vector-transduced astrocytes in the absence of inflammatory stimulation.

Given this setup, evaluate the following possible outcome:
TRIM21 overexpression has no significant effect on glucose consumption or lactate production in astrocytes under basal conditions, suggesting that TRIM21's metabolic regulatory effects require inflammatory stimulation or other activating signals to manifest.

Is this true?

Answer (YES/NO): NO